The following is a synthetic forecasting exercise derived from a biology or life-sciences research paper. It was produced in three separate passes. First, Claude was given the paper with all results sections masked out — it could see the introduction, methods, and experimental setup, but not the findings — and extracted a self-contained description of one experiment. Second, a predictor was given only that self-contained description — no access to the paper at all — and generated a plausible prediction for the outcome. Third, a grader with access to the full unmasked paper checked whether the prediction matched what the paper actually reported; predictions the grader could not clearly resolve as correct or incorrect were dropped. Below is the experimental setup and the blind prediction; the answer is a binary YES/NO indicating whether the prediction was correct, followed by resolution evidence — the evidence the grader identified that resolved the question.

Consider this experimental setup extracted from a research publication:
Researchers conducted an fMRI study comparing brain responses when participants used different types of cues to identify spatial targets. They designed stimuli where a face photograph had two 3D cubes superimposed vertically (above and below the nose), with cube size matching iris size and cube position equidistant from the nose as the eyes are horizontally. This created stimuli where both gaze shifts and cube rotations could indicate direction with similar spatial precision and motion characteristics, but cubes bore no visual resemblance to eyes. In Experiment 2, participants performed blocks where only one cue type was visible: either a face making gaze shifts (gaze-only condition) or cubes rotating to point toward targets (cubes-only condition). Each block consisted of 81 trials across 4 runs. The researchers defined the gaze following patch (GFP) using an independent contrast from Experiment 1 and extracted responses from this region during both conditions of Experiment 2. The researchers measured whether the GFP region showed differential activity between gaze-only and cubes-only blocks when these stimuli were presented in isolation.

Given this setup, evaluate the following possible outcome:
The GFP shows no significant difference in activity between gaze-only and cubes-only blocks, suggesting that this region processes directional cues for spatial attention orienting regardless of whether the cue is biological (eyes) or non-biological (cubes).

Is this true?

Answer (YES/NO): NO